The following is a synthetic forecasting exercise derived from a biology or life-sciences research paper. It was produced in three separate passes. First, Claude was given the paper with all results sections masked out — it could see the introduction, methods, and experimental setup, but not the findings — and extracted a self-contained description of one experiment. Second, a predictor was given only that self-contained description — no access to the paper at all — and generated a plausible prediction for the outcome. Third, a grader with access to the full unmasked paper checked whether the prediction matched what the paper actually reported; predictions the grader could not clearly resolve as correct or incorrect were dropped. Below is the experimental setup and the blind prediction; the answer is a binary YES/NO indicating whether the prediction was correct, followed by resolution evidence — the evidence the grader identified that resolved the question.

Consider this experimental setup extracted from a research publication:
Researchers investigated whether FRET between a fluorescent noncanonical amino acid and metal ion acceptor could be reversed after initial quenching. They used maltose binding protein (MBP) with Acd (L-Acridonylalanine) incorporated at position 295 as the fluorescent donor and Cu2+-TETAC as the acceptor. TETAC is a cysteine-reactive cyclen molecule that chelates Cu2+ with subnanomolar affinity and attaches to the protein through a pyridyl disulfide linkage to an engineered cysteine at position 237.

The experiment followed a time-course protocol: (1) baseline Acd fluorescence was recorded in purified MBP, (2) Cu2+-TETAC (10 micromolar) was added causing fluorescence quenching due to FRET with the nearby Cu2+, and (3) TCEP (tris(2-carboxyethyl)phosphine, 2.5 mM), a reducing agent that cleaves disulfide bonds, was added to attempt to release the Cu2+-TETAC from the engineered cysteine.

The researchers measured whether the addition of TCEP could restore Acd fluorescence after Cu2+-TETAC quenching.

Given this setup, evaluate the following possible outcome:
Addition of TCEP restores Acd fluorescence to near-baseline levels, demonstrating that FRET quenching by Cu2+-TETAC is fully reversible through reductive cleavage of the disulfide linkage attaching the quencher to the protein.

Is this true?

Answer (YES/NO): YES